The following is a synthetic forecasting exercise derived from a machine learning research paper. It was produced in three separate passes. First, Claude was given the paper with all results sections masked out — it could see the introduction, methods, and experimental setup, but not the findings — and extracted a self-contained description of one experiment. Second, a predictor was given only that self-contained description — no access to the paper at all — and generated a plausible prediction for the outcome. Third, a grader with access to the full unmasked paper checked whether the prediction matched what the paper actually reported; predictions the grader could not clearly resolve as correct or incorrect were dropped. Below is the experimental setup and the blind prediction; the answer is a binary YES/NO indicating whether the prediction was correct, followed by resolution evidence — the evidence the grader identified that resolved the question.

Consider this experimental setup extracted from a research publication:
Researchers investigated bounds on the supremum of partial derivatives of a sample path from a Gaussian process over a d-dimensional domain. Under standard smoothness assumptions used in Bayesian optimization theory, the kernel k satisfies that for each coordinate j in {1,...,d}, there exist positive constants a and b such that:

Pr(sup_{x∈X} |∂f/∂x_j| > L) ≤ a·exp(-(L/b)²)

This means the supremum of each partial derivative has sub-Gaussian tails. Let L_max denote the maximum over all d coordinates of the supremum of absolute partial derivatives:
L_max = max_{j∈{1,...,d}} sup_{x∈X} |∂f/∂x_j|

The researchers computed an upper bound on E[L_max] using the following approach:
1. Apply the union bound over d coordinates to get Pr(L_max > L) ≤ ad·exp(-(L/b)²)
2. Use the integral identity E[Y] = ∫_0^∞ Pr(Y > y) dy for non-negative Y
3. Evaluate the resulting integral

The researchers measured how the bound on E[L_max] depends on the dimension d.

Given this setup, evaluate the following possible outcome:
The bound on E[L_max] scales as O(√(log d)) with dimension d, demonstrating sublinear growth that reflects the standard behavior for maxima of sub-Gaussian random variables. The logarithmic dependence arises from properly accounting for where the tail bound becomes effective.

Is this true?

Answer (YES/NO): YES